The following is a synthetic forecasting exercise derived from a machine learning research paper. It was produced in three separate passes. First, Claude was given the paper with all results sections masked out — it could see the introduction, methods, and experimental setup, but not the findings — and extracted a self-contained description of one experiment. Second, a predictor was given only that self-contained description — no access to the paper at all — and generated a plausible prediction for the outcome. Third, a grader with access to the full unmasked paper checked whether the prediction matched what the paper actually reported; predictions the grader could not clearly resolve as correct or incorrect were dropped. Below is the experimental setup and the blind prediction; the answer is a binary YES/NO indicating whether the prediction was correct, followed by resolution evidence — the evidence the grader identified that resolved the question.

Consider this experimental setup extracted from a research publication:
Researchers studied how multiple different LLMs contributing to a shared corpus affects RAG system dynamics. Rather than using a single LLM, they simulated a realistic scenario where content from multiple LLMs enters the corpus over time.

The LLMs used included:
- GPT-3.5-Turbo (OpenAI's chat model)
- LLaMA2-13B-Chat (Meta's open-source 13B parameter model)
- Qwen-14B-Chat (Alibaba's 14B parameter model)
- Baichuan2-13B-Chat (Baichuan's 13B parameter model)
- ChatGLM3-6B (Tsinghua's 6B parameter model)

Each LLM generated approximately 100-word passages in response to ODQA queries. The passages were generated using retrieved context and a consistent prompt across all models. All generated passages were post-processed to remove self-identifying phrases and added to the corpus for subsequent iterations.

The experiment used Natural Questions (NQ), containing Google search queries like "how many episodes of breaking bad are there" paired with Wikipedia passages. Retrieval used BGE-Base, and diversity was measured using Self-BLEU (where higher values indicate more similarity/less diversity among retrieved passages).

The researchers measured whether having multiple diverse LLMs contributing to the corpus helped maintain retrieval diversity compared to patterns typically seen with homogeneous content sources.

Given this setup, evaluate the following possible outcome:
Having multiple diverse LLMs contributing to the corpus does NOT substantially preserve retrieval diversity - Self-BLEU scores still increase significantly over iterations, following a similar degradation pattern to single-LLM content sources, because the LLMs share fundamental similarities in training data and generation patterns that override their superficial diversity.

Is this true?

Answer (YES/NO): YES